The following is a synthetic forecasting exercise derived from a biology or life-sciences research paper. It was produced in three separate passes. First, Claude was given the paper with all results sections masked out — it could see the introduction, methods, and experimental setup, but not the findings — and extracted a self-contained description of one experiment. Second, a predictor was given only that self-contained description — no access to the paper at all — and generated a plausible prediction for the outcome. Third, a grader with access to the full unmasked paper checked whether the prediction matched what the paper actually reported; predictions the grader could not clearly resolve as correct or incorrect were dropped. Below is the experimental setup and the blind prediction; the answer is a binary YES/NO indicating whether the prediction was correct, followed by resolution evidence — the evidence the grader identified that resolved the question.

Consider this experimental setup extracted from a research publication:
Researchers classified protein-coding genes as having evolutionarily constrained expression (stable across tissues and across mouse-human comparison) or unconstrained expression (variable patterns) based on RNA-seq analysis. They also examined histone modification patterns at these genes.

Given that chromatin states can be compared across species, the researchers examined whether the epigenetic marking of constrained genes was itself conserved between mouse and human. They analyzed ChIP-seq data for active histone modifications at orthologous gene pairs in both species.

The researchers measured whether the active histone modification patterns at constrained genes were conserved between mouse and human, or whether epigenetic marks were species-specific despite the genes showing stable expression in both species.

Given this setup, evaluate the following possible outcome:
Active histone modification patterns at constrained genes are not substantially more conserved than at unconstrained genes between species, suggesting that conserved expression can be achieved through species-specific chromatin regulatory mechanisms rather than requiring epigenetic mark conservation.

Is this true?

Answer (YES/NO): NO